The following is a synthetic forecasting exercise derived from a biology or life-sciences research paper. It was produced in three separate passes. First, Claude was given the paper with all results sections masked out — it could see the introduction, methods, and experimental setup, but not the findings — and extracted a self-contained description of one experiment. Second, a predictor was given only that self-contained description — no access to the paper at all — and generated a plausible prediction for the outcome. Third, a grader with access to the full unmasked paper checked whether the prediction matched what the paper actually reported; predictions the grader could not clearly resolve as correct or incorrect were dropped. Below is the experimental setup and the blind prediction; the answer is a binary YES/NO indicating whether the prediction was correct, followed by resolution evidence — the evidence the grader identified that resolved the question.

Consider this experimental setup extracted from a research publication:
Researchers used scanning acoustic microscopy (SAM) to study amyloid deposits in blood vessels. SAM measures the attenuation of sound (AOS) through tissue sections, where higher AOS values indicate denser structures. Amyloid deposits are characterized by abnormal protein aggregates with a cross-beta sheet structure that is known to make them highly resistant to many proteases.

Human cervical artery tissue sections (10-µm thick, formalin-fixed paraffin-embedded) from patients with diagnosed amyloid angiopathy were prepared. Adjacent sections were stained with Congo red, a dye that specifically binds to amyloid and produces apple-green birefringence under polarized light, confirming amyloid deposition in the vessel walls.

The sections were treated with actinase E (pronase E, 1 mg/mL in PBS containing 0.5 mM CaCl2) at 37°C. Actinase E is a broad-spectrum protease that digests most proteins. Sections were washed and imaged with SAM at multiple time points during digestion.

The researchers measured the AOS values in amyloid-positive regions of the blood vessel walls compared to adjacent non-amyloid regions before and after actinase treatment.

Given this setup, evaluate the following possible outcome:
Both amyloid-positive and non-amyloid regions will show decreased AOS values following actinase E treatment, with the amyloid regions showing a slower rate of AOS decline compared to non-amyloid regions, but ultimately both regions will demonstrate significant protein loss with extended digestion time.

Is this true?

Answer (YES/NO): NO